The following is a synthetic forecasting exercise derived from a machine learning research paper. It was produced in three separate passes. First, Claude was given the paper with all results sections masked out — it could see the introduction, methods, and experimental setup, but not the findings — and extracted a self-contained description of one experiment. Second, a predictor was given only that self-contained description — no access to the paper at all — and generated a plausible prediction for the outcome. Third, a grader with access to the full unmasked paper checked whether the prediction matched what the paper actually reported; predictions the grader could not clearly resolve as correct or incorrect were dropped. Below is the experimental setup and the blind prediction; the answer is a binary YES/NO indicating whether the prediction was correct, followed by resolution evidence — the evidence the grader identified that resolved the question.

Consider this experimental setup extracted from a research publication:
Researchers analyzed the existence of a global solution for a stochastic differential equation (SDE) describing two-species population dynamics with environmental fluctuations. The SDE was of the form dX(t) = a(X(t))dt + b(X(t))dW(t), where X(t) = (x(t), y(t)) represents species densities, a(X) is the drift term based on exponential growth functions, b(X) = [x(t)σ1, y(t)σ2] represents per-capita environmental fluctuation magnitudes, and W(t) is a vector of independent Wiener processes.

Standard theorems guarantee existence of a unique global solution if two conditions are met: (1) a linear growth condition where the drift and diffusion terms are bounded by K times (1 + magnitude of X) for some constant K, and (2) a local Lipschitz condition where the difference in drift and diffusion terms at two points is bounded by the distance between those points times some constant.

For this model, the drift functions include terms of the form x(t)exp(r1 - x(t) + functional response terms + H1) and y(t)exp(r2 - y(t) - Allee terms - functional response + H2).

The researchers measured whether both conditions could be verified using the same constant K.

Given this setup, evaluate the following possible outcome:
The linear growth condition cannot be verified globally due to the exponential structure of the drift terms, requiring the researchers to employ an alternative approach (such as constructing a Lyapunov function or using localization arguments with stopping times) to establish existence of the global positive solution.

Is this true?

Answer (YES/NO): NO